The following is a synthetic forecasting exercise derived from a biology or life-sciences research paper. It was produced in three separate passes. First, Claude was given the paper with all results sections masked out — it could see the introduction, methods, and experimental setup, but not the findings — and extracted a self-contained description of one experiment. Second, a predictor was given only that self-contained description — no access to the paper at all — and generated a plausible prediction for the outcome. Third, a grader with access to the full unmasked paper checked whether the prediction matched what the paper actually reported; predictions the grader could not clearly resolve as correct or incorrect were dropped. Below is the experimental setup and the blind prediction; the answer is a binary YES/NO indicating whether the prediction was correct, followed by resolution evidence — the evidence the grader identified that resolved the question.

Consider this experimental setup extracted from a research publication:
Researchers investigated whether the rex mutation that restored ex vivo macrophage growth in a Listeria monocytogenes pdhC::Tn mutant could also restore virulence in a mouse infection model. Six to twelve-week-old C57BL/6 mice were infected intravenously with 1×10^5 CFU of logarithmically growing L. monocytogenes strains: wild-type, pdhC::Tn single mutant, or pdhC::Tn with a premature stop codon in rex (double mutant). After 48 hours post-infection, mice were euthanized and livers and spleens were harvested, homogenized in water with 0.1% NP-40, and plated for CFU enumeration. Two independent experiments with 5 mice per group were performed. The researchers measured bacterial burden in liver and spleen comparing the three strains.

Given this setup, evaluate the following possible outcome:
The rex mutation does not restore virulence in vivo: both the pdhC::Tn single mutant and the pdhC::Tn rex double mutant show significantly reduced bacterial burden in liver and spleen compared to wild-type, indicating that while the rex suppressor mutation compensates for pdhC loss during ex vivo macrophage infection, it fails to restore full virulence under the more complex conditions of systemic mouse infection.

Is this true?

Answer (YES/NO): YES